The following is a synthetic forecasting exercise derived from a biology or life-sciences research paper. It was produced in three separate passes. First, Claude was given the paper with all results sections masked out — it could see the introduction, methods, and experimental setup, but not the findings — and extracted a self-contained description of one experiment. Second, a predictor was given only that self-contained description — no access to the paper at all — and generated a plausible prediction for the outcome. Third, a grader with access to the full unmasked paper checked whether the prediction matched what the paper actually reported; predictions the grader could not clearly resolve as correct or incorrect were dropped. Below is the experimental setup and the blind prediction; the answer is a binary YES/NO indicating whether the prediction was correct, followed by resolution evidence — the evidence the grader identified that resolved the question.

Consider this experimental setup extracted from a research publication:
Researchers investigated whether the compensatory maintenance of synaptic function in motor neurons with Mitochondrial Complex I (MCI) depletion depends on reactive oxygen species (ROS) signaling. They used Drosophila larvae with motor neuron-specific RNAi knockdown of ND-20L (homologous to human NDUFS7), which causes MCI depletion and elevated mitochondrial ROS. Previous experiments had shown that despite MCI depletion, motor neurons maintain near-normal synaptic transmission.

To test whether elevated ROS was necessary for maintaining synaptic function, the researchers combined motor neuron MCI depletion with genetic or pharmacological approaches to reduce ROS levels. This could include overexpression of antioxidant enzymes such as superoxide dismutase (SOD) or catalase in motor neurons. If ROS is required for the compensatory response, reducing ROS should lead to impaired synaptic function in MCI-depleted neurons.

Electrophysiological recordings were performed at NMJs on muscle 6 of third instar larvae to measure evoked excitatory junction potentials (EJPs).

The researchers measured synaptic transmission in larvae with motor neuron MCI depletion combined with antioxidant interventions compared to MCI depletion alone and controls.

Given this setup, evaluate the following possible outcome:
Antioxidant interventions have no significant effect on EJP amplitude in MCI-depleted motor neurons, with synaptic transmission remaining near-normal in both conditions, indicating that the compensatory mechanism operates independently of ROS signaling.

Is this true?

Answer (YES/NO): NO